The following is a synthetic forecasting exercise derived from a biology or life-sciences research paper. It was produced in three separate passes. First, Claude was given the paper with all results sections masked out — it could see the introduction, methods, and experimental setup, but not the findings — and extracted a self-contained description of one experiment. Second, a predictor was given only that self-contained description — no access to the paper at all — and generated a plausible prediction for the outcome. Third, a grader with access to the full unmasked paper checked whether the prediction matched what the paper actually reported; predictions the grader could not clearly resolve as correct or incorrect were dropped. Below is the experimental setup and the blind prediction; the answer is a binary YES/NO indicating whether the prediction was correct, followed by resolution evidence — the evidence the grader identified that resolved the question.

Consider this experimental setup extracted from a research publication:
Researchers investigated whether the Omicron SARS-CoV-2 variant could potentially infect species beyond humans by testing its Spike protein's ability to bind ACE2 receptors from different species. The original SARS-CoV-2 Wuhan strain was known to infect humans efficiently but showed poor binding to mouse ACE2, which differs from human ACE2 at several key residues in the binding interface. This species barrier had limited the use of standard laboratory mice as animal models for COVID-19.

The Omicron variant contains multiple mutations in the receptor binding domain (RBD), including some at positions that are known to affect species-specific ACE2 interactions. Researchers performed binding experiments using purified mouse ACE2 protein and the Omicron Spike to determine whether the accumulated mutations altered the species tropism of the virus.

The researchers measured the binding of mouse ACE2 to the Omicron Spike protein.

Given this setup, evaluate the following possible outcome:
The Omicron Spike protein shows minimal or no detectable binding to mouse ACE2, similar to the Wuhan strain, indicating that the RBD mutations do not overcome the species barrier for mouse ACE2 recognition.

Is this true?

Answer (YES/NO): NO